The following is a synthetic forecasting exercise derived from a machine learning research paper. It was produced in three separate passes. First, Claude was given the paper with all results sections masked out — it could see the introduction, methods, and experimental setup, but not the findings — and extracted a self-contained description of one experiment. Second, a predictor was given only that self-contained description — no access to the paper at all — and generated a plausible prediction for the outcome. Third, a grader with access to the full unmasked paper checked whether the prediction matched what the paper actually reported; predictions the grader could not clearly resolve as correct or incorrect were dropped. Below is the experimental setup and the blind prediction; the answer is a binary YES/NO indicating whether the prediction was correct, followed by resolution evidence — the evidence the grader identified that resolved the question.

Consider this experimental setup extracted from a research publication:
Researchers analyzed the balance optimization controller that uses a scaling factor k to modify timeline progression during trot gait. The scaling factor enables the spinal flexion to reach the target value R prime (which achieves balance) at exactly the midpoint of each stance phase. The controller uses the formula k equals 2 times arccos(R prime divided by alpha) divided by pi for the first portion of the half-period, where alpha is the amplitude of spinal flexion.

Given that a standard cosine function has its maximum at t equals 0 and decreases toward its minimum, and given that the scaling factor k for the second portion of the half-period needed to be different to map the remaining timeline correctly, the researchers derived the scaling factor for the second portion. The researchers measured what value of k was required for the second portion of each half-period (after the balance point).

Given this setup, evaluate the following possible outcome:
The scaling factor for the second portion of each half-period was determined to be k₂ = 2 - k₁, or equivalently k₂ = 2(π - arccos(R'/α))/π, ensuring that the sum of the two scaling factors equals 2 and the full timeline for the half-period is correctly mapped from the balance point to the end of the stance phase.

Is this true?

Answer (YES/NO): YES